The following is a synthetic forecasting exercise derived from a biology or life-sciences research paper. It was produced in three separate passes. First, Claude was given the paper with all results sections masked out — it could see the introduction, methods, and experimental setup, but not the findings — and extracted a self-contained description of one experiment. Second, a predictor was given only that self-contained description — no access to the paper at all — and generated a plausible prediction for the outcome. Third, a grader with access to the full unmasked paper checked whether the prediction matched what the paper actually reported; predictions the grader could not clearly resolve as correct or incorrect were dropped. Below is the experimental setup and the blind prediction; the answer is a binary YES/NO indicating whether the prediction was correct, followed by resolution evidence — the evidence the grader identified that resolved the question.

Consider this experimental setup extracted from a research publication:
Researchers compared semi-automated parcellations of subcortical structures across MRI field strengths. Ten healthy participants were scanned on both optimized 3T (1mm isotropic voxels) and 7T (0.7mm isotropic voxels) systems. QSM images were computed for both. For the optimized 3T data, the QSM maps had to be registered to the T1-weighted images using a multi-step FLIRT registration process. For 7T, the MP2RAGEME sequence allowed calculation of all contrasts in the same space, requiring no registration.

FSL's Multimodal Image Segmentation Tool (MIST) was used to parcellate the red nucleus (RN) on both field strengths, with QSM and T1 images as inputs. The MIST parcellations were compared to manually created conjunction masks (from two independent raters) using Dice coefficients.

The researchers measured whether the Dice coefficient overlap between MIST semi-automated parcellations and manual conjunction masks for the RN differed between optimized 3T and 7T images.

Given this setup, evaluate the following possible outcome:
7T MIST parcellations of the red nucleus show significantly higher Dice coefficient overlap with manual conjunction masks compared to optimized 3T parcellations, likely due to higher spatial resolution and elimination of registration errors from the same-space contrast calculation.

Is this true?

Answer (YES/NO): YES